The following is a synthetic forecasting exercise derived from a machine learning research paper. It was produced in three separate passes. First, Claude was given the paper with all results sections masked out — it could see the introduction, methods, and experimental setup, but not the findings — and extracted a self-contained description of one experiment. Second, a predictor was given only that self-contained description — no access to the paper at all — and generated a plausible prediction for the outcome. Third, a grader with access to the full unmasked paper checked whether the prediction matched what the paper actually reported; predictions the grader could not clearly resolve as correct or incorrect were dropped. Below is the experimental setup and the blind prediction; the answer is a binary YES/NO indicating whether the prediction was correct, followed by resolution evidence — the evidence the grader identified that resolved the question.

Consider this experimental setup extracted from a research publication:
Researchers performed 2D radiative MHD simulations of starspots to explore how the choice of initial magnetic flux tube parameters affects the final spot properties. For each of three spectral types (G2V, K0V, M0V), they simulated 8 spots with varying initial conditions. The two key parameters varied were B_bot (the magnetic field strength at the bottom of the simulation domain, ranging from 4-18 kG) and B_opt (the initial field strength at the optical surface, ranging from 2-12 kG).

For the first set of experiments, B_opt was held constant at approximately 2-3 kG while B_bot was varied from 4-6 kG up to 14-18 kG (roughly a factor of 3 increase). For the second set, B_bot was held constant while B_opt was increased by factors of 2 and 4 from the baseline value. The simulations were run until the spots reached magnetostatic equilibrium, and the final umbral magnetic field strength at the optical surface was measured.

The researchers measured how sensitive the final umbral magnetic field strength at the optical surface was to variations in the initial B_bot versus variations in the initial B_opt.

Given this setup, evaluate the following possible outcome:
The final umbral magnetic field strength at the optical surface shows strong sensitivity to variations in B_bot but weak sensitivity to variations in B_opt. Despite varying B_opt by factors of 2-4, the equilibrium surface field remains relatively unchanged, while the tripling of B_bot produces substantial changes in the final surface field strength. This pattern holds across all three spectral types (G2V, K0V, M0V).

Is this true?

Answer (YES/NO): NO